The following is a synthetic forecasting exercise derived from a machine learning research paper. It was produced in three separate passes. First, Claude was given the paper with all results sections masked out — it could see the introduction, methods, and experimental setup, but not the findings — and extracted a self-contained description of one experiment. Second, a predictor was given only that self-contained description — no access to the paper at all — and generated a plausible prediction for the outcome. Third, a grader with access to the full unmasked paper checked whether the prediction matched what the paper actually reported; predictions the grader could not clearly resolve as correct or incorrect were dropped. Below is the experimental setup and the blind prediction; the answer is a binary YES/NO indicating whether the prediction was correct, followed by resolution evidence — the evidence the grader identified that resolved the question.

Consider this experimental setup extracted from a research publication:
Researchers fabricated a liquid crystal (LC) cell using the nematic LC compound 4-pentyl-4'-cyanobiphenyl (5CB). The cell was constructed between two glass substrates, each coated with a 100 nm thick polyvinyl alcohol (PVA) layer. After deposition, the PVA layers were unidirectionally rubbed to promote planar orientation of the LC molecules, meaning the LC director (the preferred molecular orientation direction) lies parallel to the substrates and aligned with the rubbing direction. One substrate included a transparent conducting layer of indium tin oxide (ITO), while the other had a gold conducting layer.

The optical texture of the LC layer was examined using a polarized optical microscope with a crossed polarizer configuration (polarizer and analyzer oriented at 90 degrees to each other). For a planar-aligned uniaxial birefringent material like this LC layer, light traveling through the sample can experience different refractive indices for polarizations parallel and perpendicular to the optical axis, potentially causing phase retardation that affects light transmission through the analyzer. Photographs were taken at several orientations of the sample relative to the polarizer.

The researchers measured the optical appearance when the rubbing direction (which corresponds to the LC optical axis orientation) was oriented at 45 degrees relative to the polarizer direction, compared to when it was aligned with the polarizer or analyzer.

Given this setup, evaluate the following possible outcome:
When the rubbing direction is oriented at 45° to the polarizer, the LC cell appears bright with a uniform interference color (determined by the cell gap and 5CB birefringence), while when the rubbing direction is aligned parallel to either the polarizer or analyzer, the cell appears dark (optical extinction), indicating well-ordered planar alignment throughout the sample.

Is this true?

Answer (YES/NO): YES